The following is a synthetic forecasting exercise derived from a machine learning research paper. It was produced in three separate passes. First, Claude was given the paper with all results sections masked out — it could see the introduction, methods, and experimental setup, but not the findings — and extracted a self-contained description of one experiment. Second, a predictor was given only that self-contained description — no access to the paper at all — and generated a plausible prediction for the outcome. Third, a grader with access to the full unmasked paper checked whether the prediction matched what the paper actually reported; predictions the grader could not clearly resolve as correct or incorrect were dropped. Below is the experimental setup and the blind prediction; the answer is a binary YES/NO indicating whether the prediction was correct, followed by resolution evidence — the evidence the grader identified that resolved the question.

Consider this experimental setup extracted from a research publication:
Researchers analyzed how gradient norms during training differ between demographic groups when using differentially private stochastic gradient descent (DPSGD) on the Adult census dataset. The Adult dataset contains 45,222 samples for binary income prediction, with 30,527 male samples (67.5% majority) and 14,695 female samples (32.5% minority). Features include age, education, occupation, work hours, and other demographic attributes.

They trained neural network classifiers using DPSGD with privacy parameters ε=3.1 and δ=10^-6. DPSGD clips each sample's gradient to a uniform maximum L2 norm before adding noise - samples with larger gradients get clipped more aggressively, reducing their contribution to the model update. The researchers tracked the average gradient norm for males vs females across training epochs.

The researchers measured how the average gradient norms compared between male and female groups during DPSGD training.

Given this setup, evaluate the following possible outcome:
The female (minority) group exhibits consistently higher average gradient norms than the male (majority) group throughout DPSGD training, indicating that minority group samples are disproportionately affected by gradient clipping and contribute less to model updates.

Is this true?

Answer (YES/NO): NO